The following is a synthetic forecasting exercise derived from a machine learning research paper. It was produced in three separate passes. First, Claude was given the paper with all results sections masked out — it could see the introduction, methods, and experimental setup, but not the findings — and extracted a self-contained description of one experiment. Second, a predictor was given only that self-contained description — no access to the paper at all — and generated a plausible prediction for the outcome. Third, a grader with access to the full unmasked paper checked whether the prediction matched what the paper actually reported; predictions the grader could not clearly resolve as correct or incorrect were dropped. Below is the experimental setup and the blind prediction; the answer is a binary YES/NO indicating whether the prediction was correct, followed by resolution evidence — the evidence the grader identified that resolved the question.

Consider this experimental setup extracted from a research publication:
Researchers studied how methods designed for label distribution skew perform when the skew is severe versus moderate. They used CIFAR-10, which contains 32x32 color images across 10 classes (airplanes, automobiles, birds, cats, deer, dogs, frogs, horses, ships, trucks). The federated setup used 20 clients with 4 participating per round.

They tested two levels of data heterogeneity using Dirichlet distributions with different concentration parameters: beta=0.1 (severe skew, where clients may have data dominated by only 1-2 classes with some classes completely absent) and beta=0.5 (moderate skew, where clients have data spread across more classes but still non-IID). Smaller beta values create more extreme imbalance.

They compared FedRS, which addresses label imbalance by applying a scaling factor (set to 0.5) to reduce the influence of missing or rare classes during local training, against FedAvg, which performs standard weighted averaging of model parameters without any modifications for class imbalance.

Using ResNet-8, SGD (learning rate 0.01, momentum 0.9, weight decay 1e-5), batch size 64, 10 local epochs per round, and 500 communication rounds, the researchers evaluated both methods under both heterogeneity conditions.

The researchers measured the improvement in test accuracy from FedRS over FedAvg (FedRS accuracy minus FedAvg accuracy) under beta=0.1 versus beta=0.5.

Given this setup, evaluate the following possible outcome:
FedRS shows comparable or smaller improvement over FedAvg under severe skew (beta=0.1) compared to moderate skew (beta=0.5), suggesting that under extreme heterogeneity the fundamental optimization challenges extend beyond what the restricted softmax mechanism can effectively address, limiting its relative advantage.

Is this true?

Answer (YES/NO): NO